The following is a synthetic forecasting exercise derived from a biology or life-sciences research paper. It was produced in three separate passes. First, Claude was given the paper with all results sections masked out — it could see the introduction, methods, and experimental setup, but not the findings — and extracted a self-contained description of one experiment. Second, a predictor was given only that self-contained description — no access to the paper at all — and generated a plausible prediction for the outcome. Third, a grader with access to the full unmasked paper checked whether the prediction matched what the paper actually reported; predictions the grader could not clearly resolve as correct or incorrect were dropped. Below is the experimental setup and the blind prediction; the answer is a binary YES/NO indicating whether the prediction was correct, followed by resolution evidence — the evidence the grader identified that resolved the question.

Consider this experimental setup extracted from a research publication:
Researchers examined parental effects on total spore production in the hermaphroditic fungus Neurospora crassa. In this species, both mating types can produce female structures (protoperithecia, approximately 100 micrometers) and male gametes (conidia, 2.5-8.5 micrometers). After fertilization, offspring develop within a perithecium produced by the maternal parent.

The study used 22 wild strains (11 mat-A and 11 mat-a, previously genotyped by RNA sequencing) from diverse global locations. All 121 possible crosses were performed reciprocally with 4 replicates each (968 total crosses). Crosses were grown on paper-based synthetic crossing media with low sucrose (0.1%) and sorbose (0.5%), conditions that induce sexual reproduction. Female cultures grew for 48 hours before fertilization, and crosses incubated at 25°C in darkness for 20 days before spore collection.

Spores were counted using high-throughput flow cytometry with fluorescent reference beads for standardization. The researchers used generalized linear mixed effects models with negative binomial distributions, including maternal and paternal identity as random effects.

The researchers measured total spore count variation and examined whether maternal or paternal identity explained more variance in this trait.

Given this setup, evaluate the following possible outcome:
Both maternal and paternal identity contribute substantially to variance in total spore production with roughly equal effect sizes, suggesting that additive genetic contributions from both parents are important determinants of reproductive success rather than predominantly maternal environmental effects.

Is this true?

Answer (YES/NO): NO